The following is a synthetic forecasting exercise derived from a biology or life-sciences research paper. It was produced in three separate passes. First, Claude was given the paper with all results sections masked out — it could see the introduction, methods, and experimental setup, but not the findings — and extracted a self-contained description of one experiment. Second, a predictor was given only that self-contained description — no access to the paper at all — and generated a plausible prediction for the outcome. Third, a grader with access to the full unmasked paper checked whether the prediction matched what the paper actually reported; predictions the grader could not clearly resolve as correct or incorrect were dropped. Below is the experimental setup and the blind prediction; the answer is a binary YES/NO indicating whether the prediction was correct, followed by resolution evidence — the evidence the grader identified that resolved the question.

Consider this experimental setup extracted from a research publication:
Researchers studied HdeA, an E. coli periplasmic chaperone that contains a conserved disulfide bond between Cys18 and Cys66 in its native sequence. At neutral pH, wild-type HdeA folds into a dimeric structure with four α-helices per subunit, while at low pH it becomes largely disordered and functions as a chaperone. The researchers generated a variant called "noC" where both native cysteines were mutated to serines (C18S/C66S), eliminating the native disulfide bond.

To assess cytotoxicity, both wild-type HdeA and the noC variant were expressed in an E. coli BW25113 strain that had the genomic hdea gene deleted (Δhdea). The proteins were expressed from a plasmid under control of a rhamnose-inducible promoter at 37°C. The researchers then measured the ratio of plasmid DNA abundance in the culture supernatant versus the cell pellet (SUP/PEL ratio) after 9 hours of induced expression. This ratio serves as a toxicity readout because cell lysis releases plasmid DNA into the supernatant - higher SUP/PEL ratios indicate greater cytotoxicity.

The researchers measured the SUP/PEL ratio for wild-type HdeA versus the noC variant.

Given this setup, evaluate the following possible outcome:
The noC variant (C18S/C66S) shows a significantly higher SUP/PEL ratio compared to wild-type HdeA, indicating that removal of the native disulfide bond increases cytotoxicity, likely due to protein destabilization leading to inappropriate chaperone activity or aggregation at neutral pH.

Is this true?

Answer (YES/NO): YES